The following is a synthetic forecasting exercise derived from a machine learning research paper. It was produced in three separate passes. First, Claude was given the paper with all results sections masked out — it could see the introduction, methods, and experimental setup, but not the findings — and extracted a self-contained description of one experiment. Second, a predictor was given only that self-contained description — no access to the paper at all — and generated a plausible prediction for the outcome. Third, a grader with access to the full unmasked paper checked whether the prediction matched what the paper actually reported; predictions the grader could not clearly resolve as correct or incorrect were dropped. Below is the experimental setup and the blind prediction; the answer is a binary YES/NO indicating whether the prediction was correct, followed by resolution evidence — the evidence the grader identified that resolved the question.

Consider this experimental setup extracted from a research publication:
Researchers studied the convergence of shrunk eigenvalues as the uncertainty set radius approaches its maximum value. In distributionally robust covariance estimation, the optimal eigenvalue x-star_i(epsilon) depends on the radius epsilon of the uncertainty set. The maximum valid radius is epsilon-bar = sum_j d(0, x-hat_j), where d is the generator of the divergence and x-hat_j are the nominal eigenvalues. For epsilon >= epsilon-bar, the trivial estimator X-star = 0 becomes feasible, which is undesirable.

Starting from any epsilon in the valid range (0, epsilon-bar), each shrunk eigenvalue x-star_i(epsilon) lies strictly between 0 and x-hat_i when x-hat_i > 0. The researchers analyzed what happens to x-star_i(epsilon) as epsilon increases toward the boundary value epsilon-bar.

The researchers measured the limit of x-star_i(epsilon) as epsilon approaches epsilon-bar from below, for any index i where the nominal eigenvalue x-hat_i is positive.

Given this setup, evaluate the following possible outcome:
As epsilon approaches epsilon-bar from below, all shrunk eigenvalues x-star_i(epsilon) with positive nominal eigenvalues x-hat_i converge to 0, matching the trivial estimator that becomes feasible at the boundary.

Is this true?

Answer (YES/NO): YES